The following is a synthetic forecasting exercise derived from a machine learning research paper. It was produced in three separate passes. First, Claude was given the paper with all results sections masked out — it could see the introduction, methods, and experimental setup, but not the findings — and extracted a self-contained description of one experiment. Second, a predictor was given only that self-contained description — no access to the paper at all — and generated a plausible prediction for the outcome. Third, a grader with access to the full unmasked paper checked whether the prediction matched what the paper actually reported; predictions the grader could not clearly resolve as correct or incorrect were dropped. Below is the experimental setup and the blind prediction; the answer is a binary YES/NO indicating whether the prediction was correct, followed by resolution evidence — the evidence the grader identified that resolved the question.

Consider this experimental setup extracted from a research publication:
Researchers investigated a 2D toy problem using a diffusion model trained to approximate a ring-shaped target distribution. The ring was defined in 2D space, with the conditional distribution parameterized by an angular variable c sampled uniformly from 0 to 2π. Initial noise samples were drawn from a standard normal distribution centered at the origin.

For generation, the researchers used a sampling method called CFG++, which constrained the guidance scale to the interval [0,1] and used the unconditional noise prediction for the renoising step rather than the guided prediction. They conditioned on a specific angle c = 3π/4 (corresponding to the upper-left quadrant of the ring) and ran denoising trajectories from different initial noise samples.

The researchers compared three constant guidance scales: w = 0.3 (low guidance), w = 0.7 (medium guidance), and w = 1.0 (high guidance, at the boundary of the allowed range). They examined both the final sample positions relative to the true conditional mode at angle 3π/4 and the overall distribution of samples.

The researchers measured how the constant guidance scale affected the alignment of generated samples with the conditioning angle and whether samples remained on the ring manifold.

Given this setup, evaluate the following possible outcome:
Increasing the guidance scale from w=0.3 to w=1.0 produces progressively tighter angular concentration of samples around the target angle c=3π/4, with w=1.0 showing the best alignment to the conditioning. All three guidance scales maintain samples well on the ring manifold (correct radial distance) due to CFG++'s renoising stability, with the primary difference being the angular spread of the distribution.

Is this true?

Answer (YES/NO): NO